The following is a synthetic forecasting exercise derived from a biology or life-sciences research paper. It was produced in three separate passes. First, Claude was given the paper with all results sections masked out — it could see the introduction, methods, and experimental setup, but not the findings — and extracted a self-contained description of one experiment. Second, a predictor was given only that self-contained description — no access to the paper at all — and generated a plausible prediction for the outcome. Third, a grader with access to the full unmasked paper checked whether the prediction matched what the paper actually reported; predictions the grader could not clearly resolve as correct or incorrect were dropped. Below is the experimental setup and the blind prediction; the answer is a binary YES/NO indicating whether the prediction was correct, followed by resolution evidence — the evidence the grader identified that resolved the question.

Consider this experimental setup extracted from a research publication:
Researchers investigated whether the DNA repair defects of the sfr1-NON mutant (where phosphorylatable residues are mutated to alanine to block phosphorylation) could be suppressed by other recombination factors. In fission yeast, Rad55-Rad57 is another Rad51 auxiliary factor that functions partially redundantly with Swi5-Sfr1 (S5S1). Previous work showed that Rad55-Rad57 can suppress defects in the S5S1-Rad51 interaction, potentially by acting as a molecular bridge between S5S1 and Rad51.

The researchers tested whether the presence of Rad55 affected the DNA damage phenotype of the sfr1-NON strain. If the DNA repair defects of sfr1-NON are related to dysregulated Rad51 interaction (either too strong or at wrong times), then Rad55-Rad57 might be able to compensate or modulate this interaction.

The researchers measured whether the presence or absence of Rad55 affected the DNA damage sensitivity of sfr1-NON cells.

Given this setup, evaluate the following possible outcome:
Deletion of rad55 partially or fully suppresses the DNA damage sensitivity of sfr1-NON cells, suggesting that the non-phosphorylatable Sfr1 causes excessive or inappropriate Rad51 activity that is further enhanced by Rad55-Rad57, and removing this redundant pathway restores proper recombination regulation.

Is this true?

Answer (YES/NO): NO